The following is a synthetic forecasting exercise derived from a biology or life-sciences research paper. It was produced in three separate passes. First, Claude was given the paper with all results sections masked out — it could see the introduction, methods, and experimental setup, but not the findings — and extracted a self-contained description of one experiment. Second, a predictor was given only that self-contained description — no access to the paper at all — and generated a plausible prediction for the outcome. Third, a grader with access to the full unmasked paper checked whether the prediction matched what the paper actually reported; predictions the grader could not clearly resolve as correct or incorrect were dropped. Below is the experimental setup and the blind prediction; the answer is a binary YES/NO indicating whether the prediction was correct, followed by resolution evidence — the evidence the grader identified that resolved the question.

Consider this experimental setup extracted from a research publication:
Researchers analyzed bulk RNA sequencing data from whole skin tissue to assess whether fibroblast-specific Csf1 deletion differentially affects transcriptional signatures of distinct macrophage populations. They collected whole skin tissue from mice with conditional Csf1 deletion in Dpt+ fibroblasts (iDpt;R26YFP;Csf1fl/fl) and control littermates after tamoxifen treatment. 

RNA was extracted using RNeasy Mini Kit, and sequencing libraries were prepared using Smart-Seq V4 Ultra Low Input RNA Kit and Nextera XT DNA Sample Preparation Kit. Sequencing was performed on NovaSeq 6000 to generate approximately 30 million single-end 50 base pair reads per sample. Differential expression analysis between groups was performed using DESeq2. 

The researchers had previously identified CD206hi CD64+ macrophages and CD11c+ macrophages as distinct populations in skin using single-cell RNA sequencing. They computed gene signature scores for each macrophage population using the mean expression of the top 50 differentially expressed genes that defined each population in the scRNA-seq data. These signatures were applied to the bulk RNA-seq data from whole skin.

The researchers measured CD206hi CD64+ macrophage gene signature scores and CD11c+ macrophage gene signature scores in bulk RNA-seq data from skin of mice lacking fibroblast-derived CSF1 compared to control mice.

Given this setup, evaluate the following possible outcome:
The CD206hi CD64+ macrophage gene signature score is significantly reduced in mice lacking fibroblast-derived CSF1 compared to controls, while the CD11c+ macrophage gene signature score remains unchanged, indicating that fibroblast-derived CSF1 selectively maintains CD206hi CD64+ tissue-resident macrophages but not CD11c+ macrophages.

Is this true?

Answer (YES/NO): YES